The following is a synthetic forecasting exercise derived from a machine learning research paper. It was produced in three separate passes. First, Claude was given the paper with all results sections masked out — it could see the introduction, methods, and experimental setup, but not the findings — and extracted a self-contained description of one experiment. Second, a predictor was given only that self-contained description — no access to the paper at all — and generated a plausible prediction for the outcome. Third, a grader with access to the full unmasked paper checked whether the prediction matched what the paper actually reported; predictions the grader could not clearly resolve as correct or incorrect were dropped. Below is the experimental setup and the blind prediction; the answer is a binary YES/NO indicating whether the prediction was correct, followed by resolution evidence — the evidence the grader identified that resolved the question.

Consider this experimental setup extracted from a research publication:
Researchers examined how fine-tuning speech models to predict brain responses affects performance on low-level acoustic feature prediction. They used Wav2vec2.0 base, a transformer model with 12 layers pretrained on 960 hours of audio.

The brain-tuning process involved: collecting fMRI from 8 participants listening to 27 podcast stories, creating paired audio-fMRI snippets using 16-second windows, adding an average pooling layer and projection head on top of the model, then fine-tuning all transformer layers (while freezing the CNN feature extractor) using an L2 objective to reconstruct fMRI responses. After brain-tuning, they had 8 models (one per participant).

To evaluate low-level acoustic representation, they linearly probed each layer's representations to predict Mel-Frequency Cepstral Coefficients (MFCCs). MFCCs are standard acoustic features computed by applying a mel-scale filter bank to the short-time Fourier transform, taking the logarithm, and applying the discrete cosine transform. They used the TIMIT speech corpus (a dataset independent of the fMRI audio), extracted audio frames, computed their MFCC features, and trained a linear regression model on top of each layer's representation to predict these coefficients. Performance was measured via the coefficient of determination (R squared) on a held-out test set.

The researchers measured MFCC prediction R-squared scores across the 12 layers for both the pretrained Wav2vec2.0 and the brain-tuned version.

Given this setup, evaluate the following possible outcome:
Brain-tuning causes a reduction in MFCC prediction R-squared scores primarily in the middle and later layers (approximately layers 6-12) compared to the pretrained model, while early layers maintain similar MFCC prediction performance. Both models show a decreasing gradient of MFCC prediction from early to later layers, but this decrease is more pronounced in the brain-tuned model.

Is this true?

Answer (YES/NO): NO